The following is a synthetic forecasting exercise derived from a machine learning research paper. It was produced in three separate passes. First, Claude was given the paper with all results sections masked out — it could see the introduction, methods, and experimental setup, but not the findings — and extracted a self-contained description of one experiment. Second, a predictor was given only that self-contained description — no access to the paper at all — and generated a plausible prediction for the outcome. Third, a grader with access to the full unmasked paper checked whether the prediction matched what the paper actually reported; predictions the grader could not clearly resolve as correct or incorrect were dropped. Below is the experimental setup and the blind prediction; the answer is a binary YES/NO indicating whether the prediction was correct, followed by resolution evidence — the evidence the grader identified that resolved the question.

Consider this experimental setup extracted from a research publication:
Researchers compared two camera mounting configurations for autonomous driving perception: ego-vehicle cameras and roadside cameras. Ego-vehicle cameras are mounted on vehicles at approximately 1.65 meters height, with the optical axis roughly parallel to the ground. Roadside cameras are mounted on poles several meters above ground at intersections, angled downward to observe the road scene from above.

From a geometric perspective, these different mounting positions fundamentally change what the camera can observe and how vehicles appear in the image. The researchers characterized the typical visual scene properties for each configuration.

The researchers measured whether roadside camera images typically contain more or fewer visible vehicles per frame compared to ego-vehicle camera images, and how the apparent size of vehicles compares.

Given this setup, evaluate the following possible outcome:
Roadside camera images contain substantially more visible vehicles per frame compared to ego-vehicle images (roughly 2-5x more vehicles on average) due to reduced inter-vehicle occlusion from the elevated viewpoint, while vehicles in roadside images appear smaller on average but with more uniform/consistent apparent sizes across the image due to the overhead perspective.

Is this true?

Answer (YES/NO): NO